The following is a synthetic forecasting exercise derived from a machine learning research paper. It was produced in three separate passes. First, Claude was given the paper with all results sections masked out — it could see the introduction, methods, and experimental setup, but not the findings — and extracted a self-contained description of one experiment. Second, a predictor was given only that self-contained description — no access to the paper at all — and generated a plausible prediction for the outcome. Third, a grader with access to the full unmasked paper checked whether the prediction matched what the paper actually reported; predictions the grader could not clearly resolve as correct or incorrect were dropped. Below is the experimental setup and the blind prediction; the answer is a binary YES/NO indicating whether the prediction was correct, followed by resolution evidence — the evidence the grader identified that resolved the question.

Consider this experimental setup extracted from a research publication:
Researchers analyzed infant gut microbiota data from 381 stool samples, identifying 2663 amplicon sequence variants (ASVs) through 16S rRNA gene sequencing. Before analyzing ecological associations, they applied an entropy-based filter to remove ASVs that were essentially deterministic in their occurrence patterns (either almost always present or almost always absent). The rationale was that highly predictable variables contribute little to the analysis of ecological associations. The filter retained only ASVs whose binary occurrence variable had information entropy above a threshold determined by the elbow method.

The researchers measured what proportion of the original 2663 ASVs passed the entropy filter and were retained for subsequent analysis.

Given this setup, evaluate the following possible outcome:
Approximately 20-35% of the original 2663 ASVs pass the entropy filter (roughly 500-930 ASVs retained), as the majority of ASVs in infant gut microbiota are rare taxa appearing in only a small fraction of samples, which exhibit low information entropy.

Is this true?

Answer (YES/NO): NO